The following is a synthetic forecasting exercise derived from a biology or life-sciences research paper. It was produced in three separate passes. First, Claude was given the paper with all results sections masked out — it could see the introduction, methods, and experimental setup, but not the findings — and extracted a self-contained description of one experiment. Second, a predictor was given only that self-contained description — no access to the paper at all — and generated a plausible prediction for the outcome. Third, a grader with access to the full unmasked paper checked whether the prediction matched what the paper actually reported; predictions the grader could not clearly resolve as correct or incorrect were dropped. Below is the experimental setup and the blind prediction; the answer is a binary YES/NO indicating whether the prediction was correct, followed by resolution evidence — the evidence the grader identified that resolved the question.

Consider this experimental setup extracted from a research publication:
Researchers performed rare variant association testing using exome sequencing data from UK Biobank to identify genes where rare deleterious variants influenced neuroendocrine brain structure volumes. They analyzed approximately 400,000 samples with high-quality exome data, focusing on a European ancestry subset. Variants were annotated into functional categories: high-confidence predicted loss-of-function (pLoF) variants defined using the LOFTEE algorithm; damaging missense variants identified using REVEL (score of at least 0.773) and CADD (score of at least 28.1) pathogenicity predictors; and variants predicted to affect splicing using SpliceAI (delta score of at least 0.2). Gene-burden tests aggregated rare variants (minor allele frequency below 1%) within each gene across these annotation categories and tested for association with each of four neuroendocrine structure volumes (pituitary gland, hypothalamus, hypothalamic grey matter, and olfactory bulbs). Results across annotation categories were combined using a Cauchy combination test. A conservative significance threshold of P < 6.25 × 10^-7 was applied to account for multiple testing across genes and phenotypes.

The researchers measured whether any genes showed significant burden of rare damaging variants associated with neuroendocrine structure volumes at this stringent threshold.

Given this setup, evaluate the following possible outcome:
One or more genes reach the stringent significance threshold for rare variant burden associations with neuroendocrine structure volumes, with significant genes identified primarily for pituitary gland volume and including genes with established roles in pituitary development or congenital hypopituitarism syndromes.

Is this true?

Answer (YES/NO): NO